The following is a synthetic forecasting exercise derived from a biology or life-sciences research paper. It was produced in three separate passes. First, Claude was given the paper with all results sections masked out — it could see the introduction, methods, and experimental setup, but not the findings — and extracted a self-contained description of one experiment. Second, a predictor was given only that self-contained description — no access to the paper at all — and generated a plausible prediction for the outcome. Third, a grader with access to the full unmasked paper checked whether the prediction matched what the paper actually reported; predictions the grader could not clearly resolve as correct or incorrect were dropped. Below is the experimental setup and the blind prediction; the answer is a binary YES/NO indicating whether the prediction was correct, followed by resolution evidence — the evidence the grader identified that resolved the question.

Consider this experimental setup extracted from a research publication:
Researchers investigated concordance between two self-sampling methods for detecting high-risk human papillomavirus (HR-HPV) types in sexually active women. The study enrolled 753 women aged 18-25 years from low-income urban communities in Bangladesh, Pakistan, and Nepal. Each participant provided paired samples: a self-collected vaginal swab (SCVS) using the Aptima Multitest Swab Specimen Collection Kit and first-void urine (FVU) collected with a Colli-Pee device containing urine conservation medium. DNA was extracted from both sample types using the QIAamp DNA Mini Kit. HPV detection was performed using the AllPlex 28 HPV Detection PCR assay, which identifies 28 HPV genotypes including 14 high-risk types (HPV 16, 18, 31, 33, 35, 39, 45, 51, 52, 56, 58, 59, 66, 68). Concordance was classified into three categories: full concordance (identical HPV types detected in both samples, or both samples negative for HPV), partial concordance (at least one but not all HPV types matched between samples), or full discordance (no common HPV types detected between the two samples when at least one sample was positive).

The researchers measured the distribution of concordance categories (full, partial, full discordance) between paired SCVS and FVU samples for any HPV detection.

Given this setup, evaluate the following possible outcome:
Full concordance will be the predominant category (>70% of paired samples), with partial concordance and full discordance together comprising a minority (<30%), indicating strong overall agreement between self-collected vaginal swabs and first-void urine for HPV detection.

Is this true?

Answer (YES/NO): YES